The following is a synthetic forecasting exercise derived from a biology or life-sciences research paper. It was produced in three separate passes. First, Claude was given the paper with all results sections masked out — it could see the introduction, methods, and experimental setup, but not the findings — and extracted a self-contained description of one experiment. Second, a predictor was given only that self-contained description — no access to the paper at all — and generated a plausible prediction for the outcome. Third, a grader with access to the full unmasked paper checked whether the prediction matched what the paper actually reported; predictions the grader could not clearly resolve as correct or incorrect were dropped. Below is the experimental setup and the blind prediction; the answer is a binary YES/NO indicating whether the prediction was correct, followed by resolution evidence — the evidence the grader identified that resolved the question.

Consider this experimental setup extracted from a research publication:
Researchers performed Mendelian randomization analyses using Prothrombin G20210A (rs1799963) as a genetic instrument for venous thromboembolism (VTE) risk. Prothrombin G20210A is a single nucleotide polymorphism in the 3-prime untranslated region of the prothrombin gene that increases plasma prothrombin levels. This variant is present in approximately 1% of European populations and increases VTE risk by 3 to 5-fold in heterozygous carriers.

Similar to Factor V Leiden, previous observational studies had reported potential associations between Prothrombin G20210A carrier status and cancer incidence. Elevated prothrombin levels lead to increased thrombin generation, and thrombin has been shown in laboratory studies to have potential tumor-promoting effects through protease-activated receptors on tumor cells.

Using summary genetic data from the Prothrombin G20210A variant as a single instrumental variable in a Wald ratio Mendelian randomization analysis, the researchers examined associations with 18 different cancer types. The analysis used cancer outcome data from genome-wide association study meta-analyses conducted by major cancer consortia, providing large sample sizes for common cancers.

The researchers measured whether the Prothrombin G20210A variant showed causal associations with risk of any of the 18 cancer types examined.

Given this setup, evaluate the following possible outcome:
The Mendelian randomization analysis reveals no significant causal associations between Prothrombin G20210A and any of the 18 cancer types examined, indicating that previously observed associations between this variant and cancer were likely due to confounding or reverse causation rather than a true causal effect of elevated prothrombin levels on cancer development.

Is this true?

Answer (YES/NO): NO